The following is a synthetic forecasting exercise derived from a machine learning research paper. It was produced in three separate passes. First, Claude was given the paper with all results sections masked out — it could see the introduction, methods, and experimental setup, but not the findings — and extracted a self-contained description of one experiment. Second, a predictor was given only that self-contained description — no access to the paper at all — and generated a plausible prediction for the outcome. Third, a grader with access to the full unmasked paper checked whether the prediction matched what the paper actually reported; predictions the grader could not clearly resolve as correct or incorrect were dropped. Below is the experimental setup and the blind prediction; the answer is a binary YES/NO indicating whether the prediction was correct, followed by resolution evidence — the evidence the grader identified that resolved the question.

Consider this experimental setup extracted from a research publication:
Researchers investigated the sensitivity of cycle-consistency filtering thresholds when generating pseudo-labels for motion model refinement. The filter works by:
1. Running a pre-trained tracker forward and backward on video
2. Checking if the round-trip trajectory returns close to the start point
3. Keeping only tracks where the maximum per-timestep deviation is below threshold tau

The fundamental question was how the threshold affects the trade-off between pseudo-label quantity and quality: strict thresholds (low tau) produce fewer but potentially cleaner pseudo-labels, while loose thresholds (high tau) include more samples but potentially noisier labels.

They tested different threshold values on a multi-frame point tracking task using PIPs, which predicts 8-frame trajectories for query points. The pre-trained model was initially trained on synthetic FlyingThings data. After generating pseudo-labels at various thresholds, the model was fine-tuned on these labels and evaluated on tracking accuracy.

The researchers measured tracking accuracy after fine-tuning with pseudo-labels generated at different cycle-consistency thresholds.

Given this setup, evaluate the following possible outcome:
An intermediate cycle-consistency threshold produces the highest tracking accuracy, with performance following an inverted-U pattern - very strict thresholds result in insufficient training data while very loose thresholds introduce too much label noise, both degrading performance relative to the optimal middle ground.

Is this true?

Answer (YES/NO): YES